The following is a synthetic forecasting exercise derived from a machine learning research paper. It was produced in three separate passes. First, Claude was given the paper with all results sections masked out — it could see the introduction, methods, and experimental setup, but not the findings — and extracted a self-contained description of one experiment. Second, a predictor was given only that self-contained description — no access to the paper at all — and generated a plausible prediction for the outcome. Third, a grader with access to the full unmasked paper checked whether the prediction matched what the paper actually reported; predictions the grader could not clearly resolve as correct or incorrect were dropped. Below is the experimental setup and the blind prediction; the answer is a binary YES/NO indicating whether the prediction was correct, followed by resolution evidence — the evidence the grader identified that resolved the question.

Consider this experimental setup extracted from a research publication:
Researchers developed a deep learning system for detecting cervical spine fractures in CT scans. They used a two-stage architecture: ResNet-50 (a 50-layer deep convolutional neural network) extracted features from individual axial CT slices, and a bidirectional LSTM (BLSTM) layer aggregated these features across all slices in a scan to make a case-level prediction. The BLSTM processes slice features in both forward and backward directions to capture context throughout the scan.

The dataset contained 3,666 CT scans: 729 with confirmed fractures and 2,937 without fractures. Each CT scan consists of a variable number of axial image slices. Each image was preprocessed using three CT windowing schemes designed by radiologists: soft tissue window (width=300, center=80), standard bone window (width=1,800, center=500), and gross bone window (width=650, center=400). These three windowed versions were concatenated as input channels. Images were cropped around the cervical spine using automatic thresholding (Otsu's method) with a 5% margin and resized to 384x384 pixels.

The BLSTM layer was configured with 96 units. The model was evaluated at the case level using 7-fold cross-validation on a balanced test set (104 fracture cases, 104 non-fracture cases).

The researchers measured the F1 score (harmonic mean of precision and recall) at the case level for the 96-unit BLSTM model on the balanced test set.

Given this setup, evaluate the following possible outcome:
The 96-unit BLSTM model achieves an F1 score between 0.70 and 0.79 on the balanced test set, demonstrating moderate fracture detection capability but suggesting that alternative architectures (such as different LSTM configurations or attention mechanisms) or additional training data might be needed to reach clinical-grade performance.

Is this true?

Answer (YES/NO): NO